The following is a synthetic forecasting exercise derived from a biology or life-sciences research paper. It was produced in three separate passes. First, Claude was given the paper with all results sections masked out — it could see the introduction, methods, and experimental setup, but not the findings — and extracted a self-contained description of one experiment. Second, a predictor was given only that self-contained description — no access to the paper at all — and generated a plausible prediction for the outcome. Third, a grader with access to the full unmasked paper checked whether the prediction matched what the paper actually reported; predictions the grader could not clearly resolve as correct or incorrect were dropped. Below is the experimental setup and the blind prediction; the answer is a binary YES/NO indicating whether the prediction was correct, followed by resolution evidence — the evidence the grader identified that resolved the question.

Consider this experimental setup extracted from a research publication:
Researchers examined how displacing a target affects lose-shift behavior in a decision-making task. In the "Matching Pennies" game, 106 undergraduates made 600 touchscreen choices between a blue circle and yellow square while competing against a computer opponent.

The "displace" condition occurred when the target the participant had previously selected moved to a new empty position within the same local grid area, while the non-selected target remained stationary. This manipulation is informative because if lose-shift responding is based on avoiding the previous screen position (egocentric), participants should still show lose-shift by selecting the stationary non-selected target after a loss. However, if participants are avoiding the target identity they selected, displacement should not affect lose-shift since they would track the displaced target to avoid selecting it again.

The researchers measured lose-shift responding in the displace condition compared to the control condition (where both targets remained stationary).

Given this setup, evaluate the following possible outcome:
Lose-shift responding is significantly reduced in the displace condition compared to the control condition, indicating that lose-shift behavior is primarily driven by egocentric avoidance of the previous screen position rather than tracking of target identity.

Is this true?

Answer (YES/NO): NO